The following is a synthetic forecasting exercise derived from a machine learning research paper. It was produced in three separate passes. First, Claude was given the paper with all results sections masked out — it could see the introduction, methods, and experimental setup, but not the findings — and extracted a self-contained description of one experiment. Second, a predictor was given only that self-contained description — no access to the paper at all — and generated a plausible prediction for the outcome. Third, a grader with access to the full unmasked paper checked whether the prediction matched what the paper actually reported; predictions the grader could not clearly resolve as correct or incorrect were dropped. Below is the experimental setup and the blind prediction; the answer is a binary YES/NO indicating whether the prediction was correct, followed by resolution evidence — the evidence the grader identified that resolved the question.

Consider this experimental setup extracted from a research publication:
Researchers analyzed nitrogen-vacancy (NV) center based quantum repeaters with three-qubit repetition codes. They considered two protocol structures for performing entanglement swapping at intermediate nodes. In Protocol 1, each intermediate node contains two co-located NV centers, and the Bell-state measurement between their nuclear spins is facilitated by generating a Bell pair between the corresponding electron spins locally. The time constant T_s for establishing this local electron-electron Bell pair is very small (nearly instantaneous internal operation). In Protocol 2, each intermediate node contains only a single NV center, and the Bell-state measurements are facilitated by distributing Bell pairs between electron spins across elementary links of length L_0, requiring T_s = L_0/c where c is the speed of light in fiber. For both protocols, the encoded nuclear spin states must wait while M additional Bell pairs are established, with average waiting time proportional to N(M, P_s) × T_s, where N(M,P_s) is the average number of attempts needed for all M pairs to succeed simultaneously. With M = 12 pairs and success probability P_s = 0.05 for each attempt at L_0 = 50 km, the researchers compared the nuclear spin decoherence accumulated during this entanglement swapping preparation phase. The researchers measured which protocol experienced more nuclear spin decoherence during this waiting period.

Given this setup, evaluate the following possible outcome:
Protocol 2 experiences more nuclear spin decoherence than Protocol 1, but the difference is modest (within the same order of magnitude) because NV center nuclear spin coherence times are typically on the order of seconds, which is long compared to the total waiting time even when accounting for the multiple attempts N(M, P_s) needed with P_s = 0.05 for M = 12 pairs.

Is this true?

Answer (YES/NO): NO